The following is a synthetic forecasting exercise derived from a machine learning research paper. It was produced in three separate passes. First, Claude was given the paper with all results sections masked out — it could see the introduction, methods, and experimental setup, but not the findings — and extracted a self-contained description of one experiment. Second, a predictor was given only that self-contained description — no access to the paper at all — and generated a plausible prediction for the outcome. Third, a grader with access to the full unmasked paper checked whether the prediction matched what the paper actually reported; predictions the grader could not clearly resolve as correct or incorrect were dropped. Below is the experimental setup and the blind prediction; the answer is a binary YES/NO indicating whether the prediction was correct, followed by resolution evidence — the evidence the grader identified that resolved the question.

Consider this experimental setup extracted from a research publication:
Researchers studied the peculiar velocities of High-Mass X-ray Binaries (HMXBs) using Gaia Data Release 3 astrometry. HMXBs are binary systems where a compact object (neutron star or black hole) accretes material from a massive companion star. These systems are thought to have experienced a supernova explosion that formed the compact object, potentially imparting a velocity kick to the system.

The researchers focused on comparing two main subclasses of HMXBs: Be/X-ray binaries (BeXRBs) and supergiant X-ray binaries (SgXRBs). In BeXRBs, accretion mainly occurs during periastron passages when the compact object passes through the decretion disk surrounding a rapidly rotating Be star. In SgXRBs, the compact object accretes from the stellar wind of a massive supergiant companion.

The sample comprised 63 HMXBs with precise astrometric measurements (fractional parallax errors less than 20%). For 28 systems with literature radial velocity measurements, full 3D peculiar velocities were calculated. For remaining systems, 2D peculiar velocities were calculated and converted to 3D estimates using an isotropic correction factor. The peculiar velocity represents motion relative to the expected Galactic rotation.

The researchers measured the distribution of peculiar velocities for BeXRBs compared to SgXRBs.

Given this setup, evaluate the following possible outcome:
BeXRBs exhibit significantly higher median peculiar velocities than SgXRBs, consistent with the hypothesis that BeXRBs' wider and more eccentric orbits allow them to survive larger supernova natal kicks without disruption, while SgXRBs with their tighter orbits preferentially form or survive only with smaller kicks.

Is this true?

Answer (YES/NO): NO